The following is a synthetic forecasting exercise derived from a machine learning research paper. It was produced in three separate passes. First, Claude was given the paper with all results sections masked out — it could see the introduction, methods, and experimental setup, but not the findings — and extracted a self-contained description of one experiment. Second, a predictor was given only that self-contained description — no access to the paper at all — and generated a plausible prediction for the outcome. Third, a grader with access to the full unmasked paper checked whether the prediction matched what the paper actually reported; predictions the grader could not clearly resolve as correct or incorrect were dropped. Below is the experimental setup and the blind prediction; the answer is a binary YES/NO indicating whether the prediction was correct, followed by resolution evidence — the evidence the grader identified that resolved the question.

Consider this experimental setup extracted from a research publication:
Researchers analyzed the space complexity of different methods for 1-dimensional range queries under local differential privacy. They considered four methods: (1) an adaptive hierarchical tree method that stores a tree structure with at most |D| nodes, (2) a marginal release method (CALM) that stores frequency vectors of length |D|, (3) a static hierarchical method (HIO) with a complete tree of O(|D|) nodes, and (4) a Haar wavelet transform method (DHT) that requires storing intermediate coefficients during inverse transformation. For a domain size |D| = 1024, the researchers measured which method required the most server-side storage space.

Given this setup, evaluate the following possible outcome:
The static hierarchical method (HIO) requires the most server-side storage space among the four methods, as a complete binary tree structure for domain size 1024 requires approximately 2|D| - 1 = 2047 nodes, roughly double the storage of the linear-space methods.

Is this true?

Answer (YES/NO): NO